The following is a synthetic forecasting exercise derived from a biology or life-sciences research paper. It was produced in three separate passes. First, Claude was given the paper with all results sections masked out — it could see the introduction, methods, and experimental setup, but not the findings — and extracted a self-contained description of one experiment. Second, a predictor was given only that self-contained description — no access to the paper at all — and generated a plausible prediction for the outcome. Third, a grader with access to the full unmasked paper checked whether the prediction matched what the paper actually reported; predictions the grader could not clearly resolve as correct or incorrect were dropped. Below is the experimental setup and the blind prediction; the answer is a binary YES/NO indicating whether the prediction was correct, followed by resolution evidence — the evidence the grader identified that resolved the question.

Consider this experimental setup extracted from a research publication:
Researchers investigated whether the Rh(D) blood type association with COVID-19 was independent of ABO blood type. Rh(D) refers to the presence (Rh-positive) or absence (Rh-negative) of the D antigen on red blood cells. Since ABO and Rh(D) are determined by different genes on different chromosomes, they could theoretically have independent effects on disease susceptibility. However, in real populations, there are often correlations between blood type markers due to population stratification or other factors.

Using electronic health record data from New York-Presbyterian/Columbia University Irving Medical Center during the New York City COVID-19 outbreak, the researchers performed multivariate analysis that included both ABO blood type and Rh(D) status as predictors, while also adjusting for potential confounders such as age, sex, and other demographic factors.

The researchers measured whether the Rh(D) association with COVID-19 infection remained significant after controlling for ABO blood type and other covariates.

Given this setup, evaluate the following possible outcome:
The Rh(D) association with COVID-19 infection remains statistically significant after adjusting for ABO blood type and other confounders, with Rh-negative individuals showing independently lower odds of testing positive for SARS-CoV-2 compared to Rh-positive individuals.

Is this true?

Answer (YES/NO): YES